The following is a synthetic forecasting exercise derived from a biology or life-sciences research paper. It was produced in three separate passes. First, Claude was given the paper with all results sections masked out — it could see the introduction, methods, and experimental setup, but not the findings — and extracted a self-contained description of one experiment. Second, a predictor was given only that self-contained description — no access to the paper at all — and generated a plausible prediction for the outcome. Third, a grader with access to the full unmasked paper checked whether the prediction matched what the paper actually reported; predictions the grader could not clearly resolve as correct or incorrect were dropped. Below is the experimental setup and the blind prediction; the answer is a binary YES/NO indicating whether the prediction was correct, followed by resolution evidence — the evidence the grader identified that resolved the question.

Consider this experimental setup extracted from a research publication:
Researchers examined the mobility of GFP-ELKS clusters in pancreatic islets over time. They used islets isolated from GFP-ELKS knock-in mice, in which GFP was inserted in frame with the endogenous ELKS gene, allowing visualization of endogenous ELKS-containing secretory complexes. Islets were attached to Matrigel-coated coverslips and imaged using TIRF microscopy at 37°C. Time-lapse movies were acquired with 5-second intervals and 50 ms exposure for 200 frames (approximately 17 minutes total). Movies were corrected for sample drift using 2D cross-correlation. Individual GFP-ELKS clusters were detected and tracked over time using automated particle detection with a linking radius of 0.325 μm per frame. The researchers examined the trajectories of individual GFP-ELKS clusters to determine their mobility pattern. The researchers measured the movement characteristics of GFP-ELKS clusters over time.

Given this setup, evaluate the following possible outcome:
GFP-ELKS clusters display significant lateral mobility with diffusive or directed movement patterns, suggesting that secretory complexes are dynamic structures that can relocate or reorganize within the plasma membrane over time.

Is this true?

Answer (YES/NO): NO